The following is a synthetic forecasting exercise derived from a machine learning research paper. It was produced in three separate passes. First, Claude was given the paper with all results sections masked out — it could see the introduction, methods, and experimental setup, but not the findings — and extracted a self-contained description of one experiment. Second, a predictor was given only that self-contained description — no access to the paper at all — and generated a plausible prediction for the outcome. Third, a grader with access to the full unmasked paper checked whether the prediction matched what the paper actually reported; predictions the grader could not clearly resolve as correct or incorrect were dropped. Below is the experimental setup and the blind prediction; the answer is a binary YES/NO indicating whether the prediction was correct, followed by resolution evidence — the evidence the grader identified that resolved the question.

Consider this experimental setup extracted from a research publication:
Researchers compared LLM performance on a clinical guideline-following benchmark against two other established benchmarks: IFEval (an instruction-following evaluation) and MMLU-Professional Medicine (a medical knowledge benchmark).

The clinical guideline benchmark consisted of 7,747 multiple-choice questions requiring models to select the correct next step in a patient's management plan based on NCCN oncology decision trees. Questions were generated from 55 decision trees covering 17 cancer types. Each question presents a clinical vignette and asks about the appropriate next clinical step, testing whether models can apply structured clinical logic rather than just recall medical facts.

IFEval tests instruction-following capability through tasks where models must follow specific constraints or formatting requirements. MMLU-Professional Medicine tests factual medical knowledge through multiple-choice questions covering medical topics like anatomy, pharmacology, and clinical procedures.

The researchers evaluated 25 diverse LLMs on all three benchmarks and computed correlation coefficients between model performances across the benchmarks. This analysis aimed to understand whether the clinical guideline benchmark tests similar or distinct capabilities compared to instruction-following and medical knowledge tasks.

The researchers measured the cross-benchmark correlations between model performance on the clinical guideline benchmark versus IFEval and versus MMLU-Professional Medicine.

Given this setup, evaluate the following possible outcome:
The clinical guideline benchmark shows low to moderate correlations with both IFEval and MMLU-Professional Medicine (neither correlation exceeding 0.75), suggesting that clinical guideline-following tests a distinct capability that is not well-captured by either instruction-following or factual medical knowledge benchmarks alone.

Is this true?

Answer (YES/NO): NO